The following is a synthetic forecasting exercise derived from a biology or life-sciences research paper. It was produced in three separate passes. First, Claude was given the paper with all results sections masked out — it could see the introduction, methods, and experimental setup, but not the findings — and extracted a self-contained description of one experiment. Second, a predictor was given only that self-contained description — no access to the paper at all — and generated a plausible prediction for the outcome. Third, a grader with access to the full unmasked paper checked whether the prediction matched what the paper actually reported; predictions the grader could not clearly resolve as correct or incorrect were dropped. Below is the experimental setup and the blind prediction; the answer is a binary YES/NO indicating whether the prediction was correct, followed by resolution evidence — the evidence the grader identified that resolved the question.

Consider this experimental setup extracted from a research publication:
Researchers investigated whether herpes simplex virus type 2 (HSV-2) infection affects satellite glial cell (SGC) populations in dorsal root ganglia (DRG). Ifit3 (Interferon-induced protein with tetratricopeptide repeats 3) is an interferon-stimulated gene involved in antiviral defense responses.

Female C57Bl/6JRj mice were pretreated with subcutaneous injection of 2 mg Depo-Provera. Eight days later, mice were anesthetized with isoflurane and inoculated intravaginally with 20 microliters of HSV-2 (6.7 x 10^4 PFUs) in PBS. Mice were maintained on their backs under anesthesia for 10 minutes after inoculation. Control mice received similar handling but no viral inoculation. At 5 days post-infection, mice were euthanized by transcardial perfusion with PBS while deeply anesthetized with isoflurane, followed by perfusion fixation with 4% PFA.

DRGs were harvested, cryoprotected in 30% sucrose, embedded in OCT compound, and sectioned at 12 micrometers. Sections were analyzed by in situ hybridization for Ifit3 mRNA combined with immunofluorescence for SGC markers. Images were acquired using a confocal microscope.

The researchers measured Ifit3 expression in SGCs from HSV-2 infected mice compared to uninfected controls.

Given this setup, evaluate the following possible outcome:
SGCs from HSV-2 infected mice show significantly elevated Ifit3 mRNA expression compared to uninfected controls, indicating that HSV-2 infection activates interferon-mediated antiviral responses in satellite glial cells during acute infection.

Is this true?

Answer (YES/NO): YES